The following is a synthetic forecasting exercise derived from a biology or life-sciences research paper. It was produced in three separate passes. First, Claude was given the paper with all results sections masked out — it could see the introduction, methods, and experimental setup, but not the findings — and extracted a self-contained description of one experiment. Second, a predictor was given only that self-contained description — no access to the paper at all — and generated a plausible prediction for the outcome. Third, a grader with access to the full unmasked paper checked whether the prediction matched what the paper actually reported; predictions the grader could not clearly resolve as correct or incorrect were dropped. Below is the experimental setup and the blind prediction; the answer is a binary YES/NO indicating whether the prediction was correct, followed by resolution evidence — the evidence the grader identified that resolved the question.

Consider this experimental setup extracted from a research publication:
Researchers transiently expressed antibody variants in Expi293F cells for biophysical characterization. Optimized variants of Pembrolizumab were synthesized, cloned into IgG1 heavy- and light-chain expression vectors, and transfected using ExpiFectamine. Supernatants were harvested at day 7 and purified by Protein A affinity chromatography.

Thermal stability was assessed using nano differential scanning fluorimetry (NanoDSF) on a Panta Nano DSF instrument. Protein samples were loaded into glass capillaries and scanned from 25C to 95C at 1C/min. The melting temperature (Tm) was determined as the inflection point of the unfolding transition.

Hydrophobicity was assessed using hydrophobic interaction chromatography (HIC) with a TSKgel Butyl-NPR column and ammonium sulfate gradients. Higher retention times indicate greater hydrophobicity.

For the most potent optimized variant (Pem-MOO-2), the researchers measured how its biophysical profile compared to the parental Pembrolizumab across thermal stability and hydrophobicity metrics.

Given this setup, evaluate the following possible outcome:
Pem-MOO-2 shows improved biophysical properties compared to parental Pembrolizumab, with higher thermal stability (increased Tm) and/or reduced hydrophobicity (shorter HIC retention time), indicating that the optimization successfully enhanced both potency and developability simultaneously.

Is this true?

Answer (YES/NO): NO